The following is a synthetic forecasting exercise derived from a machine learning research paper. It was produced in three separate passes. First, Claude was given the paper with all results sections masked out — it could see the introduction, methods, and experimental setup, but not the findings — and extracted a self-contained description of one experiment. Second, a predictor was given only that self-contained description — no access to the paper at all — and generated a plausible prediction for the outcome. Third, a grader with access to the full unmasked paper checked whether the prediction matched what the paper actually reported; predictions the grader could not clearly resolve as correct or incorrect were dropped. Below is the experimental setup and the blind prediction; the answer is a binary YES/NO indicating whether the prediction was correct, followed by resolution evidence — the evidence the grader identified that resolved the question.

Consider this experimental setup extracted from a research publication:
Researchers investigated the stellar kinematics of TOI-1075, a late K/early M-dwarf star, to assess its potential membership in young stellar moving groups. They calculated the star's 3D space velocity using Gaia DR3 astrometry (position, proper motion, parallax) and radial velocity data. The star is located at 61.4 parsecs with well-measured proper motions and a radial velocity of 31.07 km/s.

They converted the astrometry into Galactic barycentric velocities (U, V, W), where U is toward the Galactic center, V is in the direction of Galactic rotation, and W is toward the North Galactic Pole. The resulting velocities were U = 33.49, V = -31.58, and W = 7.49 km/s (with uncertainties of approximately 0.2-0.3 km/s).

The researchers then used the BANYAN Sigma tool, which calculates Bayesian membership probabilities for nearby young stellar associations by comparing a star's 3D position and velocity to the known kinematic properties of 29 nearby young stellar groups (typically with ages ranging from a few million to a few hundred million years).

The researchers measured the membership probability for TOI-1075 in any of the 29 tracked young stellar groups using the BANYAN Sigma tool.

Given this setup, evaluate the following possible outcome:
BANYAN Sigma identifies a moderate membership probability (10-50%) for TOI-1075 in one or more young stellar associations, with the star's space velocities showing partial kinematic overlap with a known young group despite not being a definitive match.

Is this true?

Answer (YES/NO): NO